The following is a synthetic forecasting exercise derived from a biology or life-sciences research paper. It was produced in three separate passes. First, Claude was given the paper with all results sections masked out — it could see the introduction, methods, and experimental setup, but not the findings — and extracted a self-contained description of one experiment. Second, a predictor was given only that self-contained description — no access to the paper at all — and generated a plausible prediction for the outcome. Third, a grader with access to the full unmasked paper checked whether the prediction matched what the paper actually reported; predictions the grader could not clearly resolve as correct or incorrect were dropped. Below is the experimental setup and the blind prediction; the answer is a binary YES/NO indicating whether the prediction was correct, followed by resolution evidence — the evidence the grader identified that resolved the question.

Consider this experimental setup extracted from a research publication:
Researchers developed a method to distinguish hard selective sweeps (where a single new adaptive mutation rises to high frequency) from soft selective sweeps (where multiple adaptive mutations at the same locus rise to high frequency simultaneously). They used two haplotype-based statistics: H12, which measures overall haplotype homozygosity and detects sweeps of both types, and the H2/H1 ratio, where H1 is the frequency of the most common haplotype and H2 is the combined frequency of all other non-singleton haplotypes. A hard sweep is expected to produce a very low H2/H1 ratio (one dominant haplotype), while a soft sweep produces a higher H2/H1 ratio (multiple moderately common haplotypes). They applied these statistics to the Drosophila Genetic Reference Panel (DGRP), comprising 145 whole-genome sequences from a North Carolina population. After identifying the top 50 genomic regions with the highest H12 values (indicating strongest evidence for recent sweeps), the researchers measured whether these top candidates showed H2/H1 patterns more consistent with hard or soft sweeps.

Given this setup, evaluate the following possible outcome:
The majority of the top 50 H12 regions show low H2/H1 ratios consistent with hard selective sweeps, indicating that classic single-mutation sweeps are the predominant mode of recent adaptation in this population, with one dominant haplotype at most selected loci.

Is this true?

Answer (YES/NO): NO